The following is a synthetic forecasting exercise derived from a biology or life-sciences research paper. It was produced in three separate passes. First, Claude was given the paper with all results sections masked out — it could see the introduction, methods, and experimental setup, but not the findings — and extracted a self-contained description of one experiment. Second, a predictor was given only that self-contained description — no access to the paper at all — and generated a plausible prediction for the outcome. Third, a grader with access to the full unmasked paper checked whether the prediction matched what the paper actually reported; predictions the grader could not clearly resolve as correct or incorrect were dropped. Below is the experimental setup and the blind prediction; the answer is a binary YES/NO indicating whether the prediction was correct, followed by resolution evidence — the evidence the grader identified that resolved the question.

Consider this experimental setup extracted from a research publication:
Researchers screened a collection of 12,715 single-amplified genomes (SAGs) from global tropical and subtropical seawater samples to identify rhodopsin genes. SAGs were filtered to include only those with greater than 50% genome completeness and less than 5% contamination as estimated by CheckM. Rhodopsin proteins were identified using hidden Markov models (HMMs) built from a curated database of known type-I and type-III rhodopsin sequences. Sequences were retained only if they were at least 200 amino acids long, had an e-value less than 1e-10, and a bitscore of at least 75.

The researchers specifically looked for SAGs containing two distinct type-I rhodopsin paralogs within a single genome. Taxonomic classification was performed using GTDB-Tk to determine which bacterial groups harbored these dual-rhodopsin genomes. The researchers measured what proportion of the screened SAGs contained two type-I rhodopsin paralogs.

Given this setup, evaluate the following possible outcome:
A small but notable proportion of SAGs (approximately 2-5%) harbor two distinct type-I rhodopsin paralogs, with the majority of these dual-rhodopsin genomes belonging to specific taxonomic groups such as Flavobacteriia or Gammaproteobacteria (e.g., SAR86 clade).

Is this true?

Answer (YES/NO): NO